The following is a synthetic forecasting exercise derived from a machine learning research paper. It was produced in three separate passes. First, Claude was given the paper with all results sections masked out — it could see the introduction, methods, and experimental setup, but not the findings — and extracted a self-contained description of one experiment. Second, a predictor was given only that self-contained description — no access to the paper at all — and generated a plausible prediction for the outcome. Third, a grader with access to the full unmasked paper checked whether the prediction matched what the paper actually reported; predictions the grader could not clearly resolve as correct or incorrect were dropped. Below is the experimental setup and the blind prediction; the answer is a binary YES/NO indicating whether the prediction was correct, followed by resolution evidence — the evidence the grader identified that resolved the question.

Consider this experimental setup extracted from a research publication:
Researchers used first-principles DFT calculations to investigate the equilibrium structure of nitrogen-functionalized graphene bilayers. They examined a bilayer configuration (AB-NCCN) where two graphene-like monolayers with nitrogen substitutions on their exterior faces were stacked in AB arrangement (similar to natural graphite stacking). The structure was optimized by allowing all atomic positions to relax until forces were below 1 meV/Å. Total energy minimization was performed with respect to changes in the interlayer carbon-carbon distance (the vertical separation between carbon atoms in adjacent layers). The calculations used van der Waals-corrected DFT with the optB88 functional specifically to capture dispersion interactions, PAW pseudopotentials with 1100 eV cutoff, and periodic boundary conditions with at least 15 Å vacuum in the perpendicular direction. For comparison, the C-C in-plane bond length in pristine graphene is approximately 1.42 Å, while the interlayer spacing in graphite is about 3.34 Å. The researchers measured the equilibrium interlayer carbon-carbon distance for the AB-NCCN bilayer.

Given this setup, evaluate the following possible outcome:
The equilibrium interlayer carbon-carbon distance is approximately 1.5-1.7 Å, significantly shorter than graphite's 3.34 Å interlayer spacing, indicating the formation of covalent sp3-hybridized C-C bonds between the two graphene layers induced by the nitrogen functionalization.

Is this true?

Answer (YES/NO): YES